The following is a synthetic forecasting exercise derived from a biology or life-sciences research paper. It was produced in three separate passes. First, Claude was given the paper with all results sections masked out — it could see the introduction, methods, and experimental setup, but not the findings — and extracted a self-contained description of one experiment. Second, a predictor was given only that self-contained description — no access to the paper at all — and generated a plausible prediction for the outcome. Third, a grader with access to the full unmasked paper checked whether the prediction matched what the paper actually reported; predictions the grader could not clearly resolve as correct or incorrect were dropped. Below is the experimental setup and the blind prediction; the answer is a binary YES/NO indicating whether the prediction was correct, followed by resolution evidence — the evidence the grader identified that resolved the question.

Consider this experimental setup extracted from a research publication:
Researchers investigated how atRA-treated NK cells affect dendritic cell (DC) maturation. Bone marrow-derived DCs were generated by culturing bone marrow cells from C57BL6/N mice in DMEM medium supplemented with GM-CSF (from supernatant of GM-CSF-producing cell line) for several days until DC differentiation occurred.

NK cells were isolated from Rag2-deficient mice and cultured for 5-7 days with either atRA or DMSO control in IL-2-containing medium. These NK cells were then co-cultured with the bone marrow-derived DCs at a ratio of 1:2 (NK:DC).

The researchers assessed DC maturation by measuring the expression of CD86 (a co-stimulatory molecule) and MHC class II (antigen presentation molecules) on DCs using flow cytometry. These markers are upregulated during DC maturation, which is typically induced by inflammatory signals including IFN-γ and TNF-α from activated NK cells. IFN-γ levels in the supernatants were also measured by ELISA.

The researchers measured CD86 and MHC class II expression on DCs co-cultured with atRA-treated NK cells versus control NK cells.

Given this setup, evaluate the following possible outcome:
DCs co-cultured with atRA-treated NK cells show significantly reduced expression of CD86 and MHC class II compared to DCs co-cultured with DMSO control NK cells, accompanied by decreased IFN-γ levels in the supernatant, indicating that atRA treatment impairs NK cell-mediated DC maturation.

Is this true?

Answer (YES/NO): YES